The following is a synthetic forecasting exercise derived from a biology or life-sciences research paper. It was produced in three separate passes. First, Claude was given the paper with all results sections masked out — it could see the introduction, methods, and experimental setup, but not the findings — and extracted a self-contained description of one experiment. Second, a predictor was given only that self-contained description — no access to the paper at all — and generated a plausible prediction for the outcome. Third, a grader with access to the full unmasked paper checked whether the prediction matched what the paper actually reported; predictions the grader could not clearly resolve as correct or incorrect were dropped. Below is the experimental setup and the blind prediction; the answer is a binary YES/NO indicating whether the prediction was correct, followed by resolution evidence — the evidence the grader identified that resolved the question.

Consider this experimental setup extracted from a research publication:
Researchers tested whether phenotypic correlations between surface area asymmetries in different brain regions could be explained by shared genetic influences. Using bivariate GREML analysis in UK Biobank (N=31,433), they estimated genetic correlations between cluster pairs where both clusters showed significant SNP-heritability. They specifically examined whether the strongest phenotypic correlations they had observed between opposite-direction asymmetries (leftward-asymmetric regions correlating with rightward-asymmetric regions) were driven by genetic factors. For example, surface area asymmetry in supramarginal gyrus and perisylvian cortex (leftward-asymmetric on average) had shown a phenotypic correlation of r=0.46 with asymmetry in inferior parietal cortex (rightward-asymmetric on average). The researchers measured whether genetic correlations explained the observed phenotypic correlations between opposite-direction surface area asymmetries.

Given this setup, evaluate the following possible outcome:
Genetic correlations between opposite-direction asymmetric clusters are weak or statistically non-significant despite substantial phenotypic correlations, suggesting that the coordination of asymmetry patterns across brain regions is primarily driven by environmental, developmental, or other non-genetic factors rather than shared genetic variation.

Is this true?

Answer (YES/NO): NO